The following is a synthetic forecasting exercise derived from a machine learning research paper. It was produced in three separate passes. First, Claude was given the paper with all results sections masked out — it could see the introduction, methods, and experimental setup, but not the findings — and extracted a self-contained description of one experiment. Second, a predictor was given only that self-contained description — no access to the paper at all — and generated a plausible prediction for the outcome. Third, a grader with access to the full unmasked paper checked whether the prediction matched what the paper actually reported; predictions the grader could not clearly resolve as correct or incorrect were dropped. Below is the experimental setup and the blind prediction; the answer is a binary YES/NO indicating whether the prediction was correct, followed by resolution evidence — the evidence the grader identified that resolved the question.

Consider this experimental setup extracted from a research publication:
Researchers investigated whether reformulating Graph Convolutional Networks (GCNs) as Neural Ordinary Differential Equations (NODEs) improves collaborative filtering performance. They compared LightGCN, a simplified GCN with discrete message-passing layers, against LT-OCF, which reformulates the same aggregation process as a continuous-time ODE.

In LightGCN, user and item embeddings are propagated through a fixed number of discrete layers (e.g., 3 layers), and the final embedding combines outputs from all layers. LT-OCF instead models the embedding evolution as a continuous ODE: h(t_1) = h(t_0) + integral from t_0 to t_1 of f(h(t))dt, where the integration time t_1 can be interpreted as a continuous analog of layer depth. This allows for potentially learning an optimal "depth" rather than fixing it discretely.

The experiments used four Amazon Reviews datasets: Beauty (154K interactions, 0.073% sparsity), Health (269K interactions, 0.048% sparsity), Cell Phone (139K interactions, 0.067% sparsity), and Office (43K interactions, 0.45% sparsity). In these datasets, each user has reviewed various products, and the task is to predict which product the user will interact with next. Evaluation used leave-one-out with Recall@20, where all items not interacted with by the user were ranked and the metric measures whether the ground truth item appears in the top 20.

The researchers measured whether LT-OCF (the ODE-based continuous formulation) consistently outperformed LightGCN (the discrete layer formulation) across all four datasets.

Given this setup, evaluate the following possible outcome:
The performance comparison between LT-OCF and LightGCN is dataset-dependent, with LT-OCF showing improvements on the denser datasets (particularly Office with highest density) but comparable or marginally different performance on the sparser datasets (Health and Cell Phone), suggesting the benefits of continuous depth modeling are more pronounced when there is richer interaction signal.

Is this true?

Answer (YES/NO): NO